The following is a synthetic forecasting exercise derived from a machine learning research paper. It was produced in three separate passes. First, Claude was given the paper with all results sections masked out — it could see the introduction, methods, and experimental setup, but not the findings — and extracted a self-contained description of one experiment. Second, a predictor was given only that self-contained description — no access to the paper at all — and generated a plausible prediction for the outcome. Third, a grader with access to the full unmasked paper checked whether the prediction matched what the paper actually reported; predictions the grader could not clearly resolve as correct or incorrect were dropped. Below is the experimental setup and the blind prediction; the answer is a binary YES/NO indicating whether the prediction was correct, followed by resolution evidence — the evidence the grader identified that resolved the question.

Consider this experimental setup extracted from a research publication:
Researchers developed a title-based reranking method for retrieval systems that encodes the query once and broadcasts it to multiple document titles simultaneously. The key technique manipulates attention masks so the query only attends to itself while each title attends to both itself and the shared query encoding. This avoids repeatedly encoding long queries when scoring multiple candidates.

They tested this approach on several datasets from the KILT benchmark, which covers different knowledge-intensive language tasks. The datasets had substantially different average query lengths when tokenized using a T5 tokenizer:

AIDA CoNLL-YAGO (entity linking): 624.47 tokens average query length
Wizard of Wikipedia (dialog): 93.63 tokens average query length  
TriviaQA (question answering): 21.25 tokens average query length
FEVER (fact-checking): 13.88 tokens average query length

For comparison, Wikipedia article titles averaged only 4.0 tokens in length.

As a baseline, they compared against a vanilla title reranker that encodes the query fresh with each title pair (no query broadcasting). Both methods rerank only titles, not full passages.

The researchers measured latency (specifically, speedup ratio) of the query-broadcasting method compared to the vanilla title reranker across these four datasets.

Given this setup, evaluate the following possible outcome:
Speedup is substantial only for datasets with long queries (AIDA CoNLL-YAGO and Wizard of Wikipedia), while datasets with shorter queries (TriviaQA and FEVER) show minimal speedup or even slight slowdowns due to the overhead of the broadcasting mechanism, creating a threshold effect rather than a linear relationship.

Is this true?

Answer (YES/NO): NO